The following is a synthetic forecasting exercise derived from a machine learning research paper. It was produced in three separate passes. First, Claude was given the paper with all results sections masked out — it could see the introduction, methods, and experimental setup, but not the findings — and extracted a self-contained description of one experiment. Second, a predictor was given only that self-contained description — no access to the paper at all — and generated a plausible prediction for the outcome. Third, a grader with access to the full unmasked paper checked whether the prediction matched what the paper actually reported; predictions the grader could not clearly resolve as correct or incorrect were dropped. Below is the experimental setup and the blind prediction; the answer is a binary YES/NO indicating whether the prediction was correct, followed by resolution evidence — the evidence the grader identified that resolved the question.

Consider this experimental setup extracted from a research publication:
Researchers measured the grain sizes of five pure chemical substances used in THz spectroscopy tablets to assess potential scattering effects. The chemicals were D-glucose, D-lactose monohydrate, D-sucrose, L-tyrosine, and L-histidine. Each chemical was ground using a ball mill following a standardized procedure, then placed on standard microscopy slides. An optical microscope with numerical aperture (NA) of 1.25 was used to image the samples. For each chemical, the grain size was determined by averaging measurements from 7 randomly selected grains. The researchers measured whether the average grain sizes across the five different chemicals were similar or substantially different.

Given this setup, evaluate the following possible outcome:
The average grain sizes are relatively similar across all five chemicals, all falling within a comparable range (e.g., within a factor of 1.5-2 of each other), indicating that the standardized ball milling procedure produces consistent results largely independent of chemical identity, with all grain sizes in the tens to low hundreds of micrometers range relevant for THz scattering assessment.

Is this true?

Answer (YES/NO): NO